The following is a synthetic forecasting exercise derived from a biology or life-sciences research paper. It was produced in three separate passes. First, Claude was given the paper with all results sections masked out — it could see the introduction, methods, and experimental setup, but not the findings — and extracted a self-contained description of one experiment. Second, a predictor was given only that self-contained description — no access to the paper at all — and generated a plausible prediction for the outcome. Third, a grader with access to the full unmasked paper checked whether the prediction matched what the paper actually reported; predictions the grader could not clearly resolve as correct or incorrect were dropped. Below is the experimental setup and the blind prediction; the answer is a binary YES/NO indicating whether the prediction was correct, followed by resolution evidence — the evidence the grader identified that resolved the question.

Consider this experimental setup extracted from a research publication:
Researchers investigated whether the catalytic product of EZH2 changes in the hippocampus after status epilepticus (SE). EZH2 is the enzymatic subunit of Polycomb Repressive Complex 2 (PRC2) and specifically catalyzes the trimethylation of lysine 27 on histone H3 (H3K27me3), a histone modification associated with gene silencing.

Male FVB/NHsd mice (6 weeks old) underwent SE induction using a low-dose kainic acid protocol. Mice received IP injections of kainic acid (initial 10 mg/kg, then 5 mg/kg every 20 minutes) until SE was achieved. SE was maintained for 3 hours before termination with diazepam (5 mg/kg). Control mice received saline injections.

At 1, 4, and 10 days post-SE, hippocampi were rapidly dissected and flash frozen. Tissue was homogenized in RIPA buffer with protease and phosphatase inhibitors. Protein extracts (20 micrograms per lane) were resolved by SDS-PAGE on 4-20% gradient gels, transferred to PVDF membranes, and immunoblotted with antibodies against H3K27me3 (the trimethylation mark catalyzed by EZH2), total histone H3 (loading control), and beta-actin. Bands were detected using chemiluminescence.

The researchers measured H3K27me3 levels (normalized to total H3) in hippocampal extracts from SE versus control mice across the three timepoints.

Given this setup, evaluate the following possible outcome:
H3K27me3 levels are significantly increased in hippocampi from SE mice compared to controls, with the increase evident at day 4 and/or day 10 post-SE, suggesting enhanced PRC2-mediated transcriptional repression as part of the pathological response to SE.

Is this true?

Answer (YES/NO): YES